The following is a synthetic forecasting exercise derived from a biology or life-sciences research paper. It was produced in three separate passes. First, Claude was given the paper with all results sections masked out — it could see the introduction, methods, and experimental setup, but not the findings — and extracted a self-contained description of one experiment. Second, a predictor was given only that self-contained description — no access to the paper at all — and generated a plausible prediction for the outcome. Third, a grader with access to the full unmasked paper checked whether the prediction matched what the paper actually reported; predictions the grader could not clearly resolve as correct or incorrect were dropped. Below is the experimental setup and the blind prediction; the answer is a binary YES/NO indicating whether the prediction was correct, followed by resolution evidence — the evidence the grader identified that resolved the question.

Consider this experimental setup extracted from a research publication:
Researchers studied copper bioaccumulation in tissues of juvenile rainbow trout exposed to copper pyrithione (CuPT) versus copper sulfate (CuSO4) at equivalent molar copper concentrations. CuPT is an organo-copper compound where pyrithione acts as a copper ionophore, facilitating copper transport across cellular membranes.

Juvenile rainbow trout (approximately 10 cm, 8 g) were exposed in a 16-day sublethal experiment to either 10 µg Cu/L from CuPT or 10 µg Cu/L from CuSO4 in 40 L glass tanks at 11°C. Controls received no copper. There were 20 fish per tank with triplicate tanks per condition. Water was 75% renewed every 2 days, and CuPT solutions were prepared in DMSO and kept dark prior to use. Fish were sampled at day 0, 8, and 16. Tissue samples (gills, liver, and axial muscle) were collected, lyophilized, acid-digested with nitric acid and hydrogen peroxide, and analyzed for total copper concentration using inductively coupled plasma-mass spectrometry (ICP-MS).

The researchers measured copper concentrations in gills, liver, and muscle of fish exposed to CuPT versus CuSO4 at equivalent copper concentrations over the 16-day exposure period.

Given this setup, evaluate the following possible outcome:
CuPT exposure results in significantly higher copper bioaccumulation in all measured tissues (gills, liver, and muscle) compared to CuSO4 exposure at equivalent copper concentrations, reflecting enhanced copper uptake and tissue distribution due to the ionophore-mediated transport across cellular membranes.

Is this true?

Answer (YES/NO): NO